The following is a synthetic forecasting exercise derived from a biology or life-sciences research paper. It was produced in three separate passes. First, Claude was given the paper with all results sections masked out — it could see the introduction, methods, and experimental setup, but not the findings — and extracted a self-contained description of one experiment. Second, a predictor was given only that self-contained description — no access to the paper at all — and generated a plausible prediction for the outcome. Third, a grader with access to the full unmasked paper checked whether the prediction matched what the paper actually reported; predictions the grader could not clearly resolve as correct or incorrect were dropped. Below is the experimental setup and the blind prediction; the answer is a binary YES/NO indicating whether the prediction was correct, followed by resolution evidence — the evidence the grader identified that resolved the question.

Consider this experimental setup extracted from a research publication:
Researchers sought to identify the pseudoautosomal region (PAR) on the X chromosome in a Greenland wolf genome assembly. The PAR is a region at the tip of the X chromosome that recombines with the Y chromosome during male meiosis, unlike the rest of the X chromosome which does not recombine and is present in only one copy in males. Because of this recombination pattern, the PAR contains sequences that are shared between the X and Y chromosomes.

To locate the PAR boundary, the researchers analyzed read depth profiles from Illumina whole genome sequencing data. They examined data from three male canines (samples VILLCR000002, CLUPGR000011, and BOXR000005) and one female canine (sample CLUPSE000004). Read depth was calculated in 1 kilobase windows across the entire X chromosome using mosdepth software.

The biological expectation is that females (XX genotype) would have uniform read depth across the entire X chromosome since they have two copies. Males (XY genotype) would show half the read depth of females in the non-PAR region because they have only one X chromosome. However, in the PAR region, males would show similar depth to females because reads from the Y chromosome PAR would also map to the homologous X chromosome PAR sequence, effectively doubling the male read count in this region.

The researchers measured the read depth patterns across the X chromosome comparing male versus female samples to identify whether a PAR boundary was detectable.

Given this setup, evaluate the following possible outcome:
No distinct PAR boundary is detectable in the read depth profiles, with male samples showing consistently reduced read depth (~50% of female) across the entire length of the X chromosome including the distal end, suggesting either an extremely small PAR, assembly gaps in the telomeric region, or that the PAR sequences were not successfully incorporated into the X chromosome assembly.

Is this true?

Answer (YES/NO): NO